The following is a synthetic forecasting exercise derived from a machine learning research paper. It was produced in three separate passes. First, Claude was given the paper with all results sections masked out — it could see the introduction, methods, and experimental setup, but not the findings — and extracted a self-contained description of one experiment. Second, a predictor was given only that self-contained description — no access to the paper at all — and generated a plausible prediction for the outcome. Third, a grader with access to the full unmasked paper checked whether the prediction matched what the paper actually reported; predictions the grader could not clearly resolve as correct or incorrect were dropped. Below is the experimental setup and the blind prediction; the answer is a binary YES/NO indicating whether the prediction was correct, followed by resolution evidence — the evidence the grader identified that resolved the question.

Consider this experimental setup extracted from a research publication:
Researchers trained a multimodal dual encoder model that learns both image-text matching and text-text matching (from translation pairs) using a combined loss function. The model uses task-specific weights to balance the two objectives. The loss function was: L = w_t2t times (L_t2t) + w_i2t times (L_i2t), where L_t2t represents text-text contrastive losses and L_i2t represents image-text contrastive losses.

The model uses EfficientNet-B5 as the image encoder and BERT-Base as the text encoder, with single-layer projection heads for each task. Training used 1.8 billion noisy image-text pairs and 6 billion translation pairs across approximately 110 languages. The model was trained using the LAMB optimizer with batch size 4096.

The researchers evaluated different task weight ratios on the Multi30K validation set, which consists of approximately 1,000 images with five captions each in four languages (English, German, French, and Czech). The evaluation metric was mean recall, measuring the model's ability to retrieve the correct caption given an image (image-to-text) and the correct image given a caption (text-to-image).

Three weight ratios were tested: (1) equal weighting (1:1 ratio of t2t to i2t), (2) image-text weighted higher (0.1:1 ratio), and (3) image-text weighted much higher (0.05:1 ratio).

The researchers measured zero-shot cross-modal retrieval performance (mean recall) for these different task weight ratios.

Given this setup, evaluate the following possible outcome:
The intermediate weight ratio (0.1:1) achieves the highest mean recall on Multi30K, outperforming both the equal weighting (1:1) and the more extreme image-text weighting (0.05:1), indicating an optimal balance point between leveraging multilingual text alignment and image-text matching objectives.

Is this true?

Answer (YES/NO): NO